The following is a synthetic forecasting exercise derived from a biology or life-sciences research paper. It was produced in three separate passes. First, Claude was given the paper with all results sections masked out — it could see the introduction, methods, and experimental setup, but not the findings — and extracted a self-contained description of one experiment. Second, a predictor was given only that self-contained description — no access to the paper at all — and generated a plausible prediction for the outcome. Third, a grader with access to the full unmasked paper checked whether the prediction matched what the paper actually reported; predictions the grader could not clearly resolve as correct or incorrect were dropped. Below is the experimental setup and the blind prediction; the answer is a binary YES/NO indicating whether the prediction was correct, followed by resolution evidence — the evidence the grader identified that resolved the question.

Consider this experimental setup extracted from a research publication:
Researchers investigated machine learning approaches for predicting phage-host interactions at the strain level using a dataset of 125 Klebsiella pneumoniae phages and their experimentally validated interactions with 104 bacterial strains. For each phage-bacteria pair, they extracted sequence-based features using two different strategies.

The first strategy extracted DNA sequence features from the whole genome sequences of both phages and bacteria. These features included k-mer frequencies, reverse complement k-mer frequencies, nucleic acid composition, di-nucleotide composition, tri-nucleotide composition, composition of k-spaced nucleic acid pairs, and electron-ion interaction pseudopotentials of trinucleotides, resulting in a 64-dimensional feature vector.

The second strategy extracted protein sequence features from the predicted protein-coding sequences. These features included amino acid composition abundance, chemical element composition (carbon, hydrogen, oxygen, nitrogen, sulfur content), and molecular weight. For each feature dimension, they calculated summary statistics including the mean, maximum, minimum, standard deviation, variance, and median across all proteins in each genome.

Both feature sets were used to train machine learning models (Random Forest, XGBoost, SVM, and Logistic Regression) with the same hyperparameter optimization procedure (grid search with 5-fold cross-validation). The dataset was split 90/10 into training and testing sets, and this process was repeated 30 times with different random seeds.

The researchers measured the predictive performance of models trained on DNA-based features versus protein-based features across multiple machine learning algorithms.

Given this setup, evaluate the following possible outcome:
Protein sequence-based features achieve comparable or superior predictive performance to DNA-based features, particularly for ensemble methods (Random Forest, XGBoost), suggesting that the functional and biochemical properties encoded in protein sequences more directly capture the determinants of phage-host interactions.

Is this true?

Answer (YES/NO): YES